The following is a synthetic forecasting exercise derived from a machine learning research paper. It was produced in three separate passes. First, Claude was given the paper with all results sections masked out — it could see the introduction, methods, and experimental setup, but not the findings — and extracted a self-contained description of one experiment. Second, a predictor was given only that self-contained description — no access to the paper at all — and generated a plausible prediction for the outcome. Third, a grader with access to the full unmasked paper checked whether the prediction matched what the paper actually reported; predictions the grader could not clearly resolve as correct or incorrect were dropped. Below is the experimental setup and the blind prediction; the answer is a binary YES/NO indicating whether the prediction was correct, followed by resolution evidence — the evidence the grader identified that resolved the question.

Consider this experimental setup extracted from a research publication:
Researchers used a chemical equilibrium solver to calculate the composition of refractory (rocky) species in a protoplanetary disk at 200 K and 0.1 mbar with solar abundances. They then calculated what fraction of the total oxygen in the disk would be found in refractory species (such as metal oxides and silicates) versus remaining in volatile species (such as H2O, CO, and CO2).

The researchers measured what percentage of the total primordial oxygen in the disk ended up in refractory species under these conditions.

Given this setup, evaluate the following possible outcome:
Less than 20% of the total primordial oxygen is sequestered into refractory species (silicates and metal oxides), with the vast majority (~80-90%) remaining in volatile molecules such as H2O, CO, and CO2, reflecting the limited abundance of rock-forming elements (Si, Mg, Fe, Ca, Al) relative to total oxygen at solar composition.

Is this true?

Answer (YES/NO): NO